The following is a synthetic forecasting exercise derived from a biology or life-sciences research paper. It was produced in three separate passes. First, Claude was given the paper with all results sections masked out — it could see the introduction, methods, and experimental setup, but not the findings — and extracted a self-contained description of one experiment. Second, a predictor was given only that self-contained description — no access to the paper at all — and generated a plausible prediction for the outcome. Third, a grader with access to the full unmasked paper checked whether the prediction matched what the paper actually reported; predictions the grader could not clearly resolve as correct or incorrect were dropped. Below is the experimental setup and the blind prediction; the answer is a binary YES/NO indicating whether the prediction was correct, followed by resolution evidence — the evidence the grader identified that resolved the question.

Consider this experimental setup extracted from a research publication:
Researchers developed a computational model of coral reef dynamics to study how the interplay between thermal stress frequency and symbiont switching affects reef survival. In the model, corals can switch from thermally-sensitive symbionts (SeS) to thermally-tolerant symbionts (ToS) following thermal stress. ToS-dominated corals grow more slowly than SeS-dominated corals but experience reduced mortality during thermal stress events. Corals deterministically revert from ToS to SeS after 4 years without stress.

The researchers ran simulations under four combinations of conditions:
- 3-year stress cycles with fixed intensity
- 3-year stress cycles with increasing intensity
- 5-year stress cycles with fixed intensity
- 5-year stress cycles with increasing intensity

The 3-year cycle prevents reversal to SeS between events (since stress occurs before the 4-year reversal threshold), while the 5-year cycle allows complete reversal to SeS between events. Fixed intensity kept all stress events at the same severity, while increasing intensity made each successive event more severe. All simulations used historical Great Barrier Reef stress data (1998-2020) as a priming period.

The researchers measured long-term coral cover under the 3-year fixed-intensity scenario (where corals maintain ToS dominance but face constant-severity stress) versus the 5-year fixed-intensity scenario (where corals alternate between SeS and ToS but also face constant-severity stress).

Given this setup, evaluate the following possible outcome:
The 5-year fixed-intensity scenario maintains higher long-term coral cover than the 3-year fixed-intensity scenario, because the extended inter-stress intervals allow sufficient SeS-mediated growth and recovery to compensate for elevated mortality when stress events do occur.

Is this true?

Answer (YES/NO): YES